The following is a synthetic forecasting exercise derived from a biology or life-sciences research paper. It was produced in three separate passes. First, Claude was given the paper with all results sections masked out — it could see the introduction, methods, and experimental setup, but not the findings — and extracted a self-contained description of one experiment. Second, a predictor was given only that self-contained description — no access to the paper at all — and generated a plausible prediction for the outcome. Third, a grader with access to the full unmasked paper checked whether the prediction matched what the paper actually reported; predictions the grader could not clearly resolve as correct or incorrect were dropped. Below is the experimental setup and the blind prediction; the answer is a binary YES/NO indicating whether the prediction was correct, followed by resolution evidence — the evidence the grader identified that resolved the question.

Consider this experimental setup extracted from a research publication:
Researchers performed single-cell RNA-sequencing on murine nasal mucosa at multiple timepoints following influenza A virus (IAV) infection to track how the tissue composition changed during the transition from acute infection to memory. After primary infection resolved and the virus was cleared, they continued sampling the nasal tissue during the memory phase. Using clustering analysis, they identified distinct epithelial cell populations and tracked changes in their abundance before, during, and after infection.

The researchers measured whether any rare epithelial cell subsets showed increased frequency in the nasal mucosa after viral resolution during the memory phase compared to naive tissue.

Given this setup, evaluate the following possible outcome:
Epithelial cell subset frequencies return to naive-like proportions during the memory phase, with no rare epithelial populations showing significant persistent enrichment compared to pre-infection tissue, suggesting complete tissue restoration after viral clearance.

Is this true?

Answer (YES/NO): NO